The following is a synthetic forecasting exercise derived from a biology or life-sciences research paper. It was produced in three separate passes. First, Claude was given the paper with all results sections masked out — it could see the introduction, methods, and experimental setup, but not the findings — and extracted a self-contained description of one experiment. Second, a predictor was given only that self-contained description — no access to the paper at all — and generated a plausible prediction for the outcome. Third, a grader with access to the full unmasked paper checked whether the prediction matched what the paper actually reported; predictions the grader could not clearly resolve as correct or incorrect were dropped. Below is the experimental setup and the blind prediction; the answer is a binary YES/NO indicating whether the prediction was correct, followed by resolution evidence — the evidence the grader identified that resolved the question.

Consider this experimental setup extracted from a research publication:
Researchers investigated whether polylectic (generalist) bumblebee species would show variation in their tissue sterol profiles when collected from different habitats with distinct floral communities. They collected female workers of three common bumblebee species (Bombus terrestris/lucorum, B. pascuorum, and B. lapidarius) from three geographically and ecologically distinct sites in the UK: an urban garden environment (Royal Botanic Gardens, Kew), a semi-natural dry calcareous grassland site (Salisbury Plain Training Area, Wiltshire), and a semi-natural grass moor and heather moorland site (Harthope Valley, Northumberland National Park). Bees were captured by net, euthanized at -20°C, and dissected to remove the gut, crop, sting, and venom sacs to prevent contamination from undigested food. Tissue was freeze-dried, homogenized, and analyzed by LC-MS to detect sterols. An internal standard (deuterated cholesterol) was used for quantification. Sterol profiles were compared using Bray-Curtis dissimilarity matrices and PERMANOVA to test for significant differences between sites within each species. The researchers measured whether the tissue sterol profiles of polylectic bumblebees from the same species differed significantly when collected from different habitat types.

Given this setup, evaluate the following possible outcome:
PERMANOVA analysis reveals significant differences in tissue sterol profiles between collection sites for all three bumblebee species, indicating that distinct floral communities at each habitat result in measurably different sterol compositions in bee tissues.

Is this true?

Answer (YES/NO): NO